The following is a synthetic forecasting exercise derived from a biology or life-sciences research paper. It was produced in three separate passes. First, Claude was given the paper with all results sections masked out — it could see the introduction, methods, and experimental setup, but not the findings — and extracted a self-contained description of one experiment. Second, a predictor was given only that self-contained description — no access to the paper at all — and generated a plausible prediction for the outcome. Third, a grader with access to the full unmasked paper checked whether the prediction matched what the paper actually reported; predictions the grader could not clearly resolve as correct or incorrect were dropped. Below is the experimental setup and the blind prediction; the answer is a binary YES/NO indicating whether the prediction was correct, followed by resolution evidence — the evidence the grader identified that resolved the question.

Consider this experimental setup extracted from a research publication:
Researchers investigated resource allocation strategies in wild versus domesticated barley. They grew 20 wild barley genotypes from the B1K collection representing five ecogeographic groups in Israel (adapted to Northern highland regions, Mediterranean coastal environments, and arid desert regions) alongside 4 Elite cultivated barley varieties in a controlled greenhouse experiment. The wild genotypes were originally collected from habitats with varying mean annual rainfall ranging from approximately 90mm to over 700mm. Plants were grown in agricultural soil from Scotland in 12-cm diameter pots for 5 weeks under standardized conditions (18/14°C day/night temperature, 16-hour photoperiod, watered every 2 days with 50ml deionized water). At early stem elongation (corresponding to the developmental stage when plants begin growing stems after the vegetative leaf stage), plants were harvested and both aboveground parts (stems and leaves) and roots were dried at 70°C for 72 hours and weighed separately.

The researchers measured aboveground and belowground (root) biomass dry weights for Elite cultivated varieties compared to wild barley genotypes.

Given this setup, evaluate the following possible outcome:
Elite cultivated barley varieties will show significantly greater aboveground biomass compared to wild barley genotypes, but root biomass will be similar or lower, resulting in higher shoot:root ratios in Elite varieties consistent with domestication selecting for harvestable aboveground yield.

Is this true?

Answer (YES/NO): YES